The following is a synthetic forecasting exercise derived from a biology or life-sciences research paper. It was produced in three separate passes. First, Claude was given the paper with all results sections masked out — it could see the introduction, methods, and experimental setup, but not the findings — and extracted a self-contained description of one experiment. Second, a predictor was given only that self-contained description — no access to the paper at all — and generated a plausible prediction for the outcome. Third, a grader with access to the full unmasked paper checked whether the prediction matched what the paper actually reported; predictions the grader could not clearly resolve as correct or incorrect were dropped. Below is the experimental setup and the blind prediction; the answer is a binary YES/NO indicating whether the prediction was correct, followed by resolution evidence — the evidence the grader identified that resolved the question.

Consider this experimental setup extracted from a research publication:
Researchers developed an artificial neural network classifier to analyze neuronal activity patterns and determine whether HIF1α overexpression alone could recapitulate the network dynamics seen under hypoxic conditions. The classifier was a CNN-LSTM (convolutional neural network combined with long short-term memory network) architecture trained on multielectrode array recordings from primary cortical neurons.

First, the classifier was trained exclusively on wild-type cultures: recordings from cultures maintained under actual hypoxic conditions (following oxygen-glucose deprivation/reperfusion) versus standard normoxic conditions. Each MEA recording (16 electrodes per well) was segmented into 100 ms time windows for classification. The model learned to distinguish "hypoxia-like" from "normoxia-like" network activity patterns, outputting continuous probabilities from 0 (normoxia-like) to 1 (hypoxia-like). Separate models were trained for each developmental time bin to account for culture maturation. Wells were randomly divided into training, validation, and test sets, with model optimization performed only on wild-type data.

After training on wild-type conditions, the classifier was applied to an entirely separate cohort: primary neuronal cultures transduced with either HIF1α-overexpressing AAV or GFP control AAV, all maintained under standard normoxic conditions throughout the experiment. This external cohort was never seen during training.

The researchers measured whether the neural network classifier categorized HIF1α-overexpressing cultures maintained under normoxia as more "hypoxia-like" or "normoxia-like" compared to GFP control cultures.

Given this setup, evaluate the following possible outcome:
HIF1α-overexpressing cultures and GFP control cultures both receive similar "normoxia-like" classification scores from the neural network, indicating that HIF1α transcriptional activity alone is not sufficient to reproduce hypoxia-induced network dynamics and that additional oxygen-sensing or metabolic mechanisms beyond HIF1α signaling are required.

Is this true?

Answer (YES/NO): NO